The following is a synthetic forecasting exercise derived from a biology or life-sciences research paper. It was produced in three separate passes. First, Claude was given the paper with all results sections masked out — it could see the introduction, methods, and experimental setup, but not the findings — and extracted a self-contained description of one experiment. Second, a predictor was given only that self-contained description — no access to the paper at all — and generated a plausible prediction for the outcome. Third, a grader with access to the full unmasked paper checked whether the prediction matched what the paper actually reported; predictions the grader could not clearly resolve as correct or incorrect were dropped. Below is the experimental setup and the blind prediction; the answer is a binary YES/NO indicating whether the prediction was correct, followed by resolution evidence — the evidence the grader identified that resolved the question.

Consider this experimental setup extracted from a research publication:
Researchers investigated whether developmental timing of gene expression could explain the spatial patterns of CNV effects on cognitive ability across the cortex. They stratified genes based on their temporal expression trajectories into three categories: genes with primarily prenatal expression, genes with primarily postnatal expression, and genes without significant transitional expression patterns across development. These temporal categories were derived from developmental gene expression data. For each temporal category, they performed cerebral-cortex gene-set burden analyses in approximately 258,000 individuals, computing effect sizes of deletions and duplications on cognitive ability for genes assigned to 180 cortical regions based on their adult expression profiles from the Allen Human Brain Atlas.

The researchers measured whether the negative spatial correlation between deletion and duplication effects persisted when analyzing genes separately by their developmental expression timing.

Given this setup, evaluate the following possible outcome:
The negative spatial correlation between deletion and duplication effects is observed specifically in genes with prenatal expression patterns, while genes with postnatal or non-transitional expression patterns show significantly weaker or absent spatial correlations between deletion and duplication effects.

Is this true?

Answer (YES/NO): NO